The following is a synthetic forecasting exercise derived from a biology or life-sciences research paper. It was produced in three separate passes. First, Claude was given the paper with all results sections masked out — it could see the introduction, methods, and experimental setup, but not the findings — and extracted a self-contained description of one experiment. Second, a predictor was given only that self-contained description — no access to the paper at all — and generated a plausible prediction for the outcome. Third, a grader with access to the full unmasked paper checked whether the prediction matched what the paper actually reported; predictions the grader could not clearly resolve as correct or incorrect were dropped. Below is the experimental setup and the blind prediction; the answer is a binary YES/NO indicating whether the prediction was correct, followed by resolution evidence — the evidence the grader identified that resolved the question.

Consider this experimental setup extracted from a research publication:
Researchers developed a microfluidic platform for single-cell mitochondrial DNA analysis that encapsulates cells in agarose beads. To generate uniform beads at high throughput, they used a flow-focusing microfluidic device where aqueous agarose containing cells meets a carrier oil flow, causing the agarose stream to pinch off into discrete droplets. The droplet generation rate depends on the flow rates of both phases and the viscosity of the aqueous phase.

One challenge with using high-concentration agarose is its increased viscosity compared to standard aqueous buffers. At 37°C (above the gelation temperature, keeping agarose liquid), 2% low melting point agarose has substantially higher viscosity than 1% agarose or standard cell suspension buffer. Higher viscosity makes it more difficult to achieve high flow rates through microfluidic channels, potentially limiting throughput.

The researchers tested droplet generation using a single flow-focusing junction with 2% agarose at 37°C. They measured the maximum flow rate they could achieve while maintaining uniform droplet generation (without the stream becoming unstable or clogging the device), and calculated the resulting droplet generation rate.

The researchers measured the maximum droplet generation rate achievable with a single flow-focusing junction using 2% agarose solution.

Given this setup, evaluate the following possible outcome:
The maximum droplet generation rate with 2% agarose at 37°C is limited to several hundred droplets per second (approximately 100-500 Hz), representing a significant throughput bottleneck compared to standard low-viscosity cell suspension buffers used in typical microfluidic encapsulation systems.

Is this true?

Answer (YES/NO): NO